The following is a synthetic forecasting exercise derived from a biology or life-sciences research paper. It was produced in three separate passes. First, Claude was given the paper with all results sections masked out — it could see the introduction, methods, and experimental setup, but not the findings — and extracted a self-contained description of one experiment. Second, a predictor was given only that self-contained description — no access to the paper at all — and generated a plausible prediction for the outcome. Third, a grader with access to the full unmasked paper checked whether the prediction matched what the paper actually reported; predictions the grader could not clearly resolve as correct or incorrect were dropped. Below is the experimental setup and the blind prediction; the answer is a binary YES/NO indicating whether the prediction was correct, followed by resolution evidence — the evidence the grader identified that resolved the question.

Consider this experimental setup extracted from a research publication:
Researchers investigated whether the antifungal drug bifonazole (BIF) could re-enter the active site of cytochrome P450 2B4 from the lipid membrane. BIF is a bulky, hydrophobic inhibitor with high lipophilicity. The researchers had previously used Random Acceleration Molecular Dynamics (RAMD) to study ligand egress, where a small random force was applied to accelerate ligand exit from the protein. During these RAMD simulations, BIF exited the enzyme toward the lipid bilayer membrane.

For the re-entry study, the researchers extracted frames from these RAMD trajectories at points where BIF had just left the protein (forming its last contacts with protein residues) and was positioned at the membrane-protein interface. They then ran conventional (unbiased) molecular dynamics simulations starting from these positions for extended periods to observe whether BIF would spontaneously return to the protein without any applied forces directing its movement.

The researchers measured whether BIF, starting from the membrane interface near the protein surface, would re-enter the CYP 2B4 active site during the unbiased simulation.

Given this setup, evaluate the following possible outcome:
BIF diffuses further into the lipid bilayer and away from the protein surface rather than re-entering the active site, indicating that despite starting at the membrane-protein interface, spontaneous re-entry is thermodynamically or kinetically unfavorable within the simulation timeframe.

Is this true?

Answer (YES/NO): NO